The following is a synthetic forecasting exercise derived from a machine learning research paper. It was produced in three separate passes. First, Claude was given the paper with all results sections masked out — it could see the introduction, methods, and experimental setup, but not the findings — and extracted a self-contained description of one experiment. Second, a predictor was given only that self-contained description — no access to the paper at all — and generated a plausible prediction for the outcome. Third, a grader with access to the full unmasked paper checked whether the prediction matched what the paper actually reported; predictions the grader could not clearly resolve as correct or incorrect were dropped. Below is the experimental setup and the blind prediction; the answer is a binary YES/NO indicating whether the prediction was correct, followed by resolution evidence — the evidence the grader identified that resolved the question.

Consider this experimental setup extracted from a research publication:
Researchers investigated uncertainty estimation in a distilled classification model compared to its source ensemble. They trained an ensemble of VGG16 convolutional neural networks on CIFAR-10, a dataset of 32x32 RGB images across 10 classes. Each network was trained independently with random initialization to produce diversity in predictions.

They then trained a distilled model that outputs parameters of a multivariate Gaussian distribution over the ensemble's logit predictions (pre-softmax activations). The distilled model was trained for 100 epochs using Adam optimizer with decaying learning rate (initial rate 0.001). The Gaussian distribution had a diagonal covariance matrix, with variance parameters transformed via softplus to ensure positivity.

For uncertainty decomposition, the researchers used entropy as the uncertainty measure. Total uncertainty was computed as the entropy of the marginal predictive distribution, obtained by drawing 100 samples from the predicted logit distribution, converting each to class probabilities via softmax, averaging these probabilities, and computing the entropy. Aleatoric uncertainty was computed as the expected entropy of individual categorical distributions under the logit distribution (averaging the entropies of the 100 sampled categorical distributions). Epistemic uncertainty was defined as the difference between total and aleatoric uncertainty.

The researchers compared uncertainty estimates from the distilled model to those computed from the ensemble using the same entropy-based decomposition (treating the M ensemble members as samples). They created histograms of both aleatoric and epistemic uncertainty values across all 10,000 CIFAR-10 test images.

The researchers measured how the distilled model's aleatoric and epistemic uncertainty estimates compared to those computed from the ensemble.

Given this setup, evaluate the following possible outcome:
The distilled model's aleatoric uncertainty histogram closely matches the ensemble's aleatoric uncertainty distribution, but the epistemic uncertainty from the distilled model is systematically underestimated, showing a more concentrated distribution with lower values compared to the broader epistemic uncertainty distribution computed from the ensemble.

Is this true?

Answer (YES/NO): NO